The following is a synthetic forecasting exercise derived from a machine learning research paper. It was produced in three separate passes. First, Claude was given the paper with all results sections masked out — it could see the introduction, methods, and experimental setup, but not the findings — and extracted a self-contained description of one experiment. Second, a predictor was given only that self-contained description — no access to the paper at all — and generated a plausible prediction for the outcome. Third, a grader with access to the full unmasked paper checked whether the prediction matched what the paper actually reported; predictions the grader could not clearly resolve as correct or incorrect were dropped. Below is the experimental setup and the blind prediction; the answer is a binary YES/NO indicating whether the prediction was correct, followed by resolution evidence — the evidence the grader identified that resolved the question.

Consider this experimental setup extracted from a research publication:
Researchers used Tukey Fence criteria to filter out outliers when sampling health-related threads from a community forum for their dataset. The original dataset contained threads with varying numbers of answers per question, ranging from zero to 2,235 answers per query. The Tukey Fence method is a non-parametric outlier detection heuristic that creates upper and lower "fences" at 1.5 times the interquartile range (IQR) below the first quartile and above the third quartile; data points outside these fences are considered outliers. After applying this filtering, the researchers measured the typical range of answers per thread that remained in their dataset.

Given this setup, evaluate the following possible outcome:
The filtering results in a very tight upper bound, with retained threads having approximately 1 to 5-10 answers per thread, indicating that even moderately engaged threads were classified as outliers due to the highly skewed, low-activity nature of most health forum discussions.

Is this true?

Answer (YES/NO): NO